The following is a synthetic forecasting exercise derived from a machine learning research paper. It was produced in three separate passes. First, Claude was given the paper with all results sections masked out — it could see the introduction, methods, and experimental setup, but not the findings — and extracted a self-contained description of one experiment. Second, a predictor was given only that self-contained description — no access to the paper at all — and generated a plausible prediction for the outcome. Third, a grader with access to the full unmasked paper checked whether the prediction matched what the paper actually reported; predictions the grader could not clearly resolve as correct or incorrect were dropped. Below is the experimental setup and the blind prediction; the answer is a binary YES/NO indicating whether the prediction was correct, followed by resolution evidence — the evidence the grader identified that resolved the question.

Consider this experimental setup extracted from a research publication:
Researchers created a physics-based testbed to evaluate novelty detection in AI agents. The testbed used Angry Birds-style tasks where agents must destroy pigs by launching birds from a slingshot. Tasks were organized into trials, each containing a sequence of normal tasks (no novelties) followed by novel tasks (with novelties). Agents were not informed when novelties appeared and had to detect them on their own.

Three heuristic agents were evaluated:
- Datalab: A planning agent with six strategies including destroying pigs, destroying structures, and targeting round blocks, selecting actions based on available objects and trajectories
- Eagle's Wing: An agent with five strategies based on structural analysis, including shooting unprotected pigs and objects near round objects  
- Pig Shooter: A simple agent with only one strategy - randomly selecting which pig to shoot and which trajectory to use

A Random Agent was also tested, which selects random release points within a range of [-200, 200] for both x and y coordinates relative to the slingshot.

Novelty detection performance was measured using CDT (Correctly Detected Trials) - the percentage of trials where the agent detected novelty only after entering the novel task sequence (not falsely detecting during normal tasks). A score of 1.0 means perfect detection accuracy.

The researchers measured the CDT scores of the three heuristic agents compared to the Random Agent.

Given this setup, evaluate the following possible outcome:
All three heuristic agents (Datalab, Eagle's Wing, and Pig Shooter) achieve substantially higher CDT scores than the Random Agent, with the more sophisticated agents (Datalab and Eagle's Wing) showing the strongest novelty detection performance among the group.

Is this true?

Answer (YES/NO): NO